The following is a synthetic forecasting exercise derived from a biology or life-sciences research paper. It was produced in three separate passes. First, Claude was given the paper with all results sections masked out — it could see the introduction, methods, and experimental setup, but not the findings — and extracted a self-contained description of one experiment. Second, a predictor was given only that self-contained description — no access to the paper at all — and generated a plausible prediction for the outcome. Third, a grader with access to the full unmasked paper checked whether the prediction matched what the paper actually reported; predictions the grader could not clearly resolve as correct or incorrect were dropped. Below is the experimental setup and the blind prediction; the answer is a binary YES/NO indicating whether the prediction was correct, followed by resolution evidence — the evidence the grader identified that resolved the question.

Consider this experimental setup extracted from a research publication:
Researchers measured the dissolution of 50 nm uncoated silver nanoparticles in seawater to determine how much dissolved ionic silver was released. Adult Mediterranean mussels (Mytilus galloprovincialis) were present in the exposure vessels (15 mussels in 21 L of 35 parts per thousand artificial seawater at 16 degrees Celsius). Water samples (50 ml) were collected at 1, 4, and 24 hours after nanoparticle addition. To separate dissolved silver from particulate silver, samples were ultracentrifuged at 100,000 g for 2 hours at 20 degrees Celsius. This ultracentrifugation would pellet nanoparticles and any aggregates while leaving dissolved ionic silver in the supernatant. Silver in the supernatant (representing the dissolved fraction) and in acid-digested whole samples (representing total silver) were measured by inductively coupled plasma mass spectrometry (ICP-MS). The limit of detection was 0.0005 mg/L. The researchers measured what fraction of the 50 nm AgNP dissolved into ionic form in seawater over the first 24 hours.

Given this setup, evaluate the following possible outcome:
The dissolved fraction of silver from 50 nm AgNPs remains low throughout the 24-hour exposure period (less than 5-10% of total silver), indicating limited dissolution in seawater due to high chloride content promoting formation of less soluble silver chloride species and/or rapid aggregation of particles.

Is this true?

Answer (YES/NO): NO